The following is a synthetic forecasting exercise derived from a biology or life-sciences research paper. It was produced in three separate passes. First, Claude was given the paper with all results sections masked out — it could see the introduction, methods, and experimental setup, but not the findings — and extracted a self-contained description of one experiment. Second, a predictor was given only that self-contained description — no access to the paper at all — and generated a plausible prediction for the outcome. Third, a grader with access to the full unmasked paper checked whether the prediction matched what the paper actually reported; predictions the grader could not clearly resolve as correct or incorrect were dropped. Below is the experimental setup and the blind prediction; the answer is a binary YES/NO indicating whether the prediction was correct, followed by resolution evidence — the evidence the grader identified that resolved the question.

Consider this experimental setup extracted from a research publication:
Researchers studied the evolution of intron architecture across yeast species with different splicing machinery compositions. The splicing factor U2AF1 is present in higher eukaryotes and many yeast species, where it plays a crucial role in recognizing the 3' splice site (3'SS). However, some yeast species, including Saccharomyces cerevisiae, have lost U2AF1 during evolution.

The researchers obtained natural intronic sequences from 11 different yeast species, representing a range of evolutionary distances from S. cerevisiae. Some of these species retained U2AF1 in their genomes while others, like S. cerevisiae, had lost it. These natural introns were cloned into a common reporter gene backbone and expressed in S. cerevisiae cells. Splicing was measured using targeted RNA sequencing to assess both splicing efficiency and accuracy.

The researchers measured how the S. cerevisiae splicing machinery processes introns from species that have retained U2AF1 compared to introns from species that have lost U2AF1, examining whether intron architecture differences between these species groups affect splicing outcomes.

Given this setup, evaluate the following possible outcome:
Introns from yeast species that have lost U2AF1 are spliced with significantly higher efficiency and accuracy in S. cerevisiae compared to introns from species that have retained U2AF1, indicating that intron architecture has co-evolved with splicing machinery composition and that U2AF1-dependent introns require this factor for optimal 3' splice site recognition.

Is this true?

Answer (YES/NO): NO